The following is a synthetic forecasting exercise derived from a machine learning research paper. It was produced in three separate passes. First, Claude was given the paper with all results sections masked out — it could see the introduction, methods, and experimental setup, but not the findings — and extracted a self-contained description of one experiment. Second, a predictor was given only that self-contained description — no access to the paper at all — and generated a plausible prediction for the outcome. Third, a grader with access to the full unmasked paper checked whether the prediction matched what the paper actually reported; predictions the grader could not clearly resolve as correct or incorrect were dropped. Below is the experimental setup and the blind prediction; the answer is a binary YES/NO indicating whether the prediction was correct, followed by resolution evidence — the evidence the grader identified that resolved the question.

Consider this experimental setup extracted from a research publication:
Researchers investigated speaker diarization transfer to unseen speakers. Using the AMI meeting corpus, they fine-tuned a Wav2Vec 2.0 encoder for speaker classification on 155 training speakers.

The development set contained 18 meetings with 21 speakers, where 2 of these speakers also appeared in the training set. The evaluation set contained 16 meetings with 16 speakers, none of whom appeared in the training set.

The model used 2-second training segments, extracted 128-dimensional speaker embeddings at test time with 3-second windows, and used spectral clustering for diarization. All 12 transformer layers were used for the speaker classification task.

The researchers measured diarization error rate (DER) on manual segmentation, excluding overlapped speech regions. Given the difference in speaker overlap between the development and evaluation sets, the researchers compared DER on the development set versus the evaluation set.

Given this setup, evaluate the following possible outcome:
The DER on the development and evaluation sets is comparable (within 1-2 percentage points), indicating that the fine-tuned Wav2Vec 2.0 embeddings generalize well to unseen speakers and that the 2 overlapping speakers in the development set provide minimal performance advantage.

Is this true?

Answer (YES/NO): YES